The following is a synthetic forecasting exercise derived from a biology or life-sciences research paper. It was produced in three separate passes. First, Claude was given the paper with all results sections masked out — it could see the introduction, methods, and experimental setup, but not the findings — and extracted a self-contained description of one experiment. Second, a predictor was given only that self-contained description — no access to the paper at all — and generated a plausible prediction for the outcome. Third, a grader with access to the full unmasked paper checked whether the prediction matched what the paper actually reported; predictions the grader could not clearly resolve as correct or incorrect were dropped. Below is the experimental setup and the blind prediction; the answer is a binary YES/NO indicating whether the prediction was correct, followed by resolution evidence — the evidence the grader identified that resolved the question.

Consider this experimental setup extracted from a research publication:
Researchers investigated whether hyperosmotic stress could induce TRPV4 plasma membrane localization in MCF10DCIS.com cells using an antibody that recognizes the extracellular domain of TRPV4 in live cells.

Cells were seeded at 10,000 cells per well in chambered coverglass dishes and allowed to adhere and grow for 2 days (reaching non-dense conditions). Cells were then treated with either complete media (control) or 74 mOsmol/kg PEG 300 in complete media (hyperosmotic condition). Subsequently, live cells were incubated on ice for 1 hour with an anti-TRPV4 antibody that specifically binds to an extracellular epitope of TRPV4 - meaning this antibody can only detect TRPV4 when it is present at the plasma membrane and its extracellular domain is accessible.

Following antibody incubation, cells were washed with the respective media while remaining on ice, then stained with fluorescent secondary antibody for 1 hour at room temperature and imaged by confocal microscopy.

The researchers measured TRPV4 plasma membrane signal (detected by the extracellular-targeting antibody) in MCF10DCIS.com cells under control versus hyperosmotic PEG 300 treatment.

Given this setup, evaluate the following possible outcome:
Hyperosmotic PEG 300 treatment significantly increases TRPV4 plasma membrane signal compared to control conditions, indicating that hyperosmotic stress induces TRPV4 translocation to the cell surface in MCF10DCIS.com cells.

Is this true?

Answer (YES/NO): YES